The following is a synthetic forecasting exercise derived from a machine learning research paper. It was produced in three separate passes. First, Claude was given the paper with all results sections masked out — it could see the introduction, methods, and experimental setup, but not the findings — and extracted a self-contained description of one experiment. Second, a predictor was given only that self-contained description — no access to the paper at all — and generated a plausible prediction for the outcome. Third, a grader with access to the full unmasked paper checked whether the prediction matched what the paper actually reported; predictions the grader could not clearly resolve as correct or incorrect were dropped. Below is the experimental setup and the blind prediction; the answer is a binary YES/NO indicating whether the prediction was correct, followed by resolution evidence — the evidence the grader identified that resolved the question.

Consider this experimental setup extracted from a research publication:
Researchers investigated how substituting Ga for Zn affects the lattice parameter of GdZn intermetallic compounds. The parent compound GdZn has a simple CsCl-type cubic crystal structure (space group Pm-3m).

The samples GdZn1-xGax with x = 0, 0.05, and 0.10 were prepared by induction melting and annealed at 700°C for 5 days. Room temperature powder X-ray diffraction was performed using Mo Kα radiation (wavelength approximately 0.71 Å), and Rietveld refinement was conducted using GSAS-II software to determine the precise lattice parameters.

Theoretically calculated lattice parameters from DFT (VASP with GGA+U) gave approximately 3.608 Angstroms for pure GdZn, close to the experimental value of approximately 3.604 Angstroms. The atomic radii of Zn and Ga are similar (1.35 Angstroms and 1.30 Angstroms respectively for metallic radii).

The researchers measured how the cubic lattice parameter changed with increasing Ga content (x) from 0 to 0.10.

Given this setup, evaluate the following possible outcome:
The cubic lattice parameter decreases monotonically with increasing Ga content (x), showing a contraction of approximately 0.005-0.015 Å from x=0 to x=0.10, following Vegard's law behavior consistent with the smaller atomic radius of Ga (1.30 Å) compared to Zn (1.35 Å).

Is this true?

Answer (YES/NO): NO